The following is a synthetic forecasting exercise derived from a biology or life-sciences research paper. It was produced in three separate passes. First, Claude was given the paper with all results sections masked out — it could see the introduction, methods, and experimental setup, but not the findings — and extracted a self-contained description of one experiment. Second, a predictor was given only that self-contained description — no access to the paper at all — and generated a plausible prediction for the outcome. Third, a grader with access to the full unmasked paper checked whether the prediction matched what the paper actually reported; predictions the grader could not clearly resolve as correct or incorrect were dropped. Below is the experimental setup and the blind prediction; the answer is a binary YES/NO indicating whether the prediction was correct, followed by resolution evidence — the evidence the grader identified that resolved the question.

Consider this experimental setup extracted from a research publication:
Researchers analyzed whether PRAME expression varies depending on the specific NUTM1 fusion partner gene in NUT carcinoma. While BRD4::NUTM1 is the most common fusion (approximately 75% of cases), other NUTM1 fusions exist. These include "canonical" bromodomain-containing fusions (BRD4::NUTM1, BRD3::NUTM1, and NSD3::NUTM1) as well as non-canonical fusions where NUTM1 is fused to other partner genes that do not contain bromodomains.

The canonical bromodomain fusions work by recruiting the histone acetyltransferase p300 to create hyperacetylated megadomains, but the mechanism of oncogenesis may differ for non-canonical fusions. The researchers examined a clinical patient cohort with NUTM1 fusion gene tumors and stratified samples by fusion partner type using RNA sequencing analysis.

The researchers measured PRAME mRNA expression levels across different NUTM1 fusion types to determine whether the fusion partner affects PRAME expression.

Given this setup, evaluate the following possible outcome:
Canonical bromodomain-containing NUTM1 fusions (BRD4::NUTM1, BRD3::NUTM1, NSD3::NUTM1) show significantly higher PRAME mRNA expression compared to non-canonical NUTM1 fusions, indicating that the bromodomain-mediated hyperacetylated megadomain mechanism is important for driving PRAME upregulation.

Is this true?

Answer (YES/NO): YES